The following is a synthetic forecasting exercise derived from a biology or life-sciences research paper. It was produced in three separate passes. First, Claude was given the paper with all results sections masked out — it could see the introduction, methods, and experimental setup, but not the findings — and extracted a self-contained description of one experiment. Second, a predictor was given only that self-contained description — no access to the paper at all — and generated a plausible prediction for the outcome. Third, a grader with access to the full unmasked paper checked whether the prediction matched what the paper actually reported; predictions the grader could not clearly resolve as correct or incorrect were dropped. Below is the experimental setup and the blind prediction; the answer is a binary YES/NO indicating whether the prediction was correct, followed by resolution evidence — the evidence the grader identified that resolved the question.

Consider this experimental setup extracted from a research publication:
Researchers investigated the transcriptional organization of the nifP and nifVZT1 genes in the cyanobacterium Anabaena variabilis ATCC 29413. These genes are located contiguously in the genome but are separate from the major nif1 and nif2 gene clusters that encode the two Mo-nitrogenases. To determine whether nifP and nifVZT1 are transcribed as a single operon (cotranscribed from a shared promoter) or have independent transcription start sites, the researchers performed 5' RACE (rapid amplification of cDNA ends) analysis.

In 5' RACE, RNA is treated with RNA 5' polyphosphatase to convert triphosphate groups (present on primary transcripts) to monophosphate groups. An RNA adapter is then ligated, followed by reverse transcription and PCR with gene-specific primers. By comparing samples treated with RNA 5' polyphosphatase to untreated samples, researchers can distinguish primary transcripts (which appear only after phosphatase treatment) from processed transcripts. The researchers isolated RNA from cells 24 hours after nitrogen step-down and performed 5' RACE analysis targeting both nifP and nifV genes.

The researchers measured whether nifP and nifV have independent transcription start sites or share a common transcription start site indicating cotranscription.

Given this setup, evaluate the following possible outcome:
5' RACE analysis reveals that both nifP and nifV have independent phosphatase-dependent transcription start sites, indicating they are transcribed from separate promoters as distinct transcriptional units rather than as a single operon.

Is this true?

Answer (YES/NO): YES